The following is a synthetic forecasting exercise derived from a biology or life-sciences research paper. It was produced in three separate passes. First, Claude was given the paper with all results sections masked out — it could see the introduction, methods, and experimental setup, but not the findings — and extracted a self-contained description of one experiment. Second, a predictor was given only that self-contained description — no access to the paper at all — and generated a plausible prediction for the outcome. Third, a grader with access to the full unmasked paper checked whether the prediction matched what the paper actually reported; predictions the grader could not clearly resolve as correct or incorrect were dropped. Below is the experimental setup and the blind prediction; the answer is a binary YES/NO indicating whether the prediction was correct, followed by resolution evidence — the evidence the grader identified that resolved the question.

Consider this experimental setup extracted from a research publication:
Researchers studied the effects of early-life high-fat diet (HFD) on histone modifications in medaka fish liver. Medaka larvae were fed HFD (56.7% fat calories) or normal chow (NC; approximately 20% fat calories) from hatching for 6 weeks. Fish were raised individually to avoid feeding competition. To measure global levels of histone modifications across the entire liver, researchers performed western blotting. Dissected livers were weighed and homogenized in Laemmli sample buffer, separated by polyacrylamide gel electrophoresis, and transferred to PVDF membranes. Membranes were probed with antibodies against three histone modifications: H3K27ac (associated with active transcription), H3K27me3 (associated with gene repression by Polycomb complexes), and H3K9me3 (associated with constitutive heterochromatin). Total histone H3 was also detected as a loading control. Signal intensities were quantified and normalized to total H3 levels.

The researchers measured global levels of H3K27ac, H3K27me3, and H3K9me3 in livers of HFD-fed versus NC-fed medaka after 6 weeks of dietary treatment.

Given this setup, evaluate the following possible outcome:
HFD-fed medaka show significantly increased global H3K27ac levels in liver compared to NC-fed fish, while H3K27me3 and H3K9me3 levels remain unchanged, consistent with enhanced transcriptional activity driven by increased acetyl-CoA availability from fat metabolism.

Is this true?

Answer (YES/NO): NO